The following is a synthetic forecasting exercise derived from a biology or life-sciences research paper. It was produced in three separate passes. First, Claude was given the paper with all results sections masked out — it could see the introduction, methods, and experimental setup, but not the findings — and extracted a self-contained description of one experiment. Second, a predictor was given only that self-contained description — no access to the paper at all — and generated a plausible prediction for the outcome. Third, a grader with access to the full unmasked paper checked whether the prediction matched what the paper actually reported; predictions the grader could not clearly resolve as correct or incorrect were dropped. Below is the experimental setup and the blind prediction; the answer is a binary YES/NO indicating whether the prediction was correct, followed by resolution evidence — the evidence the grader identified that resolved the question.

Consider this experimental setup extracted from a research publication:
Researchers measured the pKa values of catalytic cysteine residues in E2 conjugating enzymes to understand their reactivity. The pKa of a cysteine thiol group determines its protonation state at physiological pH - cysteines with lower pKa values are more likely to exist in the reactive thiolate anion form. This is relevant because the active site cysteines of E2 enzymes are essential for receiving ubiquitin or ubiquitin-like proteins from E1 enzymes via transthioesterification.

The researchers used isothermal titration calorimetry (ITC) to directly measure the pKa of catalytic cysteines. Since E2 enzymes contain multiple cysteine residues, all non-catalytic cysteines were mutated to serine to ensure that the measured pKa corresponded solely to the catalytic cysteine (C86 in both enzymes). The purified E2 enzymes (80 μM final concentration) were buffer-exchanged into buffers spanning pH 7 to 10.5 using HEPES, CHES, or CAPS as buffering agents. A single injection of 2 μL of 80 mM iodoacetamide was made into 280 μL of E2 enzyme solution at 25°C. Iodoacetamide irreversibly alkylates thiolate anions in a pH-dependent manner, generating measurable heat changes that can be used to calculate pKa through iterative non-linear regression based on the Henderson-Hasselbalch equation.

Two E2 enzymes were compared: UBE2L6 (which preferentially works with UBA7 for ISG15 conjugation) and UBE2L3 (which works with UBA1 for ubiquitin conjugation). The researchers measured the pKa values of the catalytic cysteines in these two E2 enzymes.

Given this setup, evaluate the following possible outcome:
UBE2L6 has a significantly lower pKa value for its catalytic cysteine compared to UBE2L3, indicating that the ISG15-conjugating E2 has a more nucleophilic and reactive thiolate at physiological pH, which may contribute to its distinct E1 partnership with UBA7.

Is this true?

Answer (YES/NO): NO